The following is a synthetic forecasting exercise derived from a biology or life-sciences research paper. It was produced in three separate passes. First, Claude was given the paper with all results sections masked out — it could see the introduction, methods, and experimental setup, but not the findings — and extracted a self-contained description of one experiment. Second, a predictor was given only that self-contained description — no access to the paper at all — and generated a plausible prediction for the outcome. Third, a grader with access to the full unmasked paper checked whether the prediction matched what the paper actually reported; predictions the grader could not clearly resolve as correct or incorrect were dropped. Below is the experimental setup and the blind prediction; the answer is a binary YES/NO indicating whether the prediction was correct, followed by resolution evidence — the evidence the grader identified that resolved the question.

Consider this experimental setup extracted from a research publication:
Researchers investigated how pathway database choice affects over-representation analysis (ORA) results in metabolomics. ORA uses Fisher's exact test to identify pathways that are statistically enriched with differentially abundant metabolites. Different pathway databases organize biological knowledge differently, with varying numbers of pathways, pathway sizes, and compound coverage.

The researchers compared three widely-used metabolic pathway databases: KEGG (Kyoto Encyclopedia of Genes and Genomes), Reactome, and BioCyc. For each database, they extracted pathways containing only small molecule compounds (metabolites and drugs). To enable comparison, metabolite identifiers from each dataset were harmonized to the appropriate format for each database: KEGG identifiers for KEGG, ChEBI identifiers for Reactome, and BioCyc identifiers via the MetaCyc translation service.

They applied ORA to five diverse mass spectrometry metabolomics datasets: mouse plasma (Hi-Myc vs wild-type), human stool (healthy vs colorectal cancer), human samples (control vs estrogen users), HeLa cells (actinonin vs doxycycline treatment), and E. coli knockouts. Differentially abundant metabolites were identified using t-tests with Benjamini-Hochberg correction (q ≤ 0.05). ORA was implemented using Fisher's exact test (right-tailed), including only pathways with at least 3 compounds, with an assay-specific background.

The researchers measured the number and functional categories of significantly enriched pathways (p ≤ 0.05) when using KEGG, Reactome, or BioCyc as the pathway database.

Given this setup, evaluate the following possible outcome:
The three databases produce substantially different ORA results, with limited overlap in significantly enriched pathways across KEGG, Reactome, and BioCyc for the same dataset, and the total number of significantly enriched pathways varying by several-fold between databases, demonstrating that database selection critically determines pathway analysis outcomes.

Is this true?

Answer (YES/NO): YES